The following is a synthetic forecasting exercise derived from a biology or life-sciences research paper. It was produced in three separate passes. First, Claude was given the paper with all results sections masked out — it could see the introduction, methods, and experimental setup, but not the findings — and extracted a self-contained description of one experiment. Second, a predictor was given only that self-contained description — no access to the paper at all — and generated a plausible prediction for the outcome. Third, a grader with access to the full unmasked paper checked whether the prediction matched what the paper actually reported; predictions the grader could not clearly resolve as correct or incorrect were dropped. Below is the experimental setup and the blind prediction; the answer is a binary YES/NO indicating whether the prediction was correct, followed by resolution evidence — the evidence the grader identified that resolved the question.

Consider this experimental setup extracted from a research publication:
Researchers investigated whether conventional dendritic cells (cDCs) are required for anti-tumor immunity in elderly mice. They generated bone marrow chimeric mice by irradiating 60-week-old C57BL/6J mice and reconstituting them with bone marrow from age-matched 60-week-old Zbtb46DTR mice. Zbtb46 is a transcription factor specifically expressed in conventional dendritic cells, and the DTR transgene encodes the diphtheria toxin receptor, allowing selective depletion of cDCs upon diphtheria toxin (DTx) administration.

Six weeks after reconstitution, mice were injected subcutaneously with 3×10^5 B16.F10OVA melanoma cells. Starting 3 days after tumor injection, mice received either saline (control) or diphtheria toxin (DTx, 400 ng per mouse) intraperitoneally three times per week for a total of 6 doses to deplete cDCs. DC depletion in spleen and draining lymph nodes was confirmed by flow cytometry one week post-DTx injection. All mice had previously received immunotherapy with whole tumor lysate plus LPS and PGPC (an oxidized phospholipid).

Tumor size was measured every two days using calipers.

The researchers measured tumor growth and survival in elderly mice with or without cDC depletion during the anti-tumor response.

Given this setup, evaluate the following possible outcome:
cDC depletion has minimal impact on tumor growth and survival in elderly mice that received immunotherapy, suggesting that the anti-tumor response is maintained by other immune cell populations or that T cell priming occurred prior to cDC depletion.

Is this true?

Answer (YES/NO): NO